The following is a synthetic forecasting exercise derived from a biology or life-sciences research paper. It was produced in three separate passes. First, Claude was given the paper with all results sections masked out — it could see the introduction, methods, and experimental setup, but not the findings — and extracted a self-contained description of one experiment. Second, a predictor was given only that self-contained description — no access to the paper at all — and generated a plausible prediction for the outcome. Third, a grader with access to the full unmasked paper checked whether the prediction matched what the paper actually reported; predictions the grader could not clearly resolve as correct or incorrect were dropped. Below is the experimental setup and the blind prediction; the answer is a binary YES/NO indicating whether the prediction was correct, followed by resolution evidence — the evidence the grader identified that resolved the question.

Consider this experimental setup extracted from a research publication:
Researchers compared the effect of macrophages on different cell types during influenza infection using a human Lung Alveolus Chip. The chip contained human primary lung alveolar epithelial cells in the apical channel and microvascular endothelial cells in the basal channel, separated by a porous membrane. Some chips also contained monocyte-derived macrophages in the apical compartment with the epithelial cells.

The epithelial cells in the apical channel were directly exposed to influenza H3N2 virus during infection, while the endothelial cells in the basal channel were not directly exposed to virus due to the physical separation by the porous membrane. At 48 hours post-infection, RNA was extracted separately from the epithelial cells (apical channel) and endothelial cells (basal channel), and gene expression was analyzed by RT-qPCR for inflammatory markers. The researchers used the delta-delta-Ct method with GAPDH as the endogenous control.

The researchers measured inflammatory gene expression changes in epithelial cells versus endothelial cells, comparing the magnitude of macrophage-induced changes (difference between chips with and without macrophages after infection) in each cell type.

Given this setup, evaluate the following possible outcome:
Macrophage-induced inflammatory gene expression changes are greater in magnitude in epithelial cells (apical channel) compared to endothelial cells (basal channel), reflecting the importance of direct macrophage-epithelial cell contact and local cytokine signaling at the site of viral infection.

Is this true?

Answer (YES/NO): YES